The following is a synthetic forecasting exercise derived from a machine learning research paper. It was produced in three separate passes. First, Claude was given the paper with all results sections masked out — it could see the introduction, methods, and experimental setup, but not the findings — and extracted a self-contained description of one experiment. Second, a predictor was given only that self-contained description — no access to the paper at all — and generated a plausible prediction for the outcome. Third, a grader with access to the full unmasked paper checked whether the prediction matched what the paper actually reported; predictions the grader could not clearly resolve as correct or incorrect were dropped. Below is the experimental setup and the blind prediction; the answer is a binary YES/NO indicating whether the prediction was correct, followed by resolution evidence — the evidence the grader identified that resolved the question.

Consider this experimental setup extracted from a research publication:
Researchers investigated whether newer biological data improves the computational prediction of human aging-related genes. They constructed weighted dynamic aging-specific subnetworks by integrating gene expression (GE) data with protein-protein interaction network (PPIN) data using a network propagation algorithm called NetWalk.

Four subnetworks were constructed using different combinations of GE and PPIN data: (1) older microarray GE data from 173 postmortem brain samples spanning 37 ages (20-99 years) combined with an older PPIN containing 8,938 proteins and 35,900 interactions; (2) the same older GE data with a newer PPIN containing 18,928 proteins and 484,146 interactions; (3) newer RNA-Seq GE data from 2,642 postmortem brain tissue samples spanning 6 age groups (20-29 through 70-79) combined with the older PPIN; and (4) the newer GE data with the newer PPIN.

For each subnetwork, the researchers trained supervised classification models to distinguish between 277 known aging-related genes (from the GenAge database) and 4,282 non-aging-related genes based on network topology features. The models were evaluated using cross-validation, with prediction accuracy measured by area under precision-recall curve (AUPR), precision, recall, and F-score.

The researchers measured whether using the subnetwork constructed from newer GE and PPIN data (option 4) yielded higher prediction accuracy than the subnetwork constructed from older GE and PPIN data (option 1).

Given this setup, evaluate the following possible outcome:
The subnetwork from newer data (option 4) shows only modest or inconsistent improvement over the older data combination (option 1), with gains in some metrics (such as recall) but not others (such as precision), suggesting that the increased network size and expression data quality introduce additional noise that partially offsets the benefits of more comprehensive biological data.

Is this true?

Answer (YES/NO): NO